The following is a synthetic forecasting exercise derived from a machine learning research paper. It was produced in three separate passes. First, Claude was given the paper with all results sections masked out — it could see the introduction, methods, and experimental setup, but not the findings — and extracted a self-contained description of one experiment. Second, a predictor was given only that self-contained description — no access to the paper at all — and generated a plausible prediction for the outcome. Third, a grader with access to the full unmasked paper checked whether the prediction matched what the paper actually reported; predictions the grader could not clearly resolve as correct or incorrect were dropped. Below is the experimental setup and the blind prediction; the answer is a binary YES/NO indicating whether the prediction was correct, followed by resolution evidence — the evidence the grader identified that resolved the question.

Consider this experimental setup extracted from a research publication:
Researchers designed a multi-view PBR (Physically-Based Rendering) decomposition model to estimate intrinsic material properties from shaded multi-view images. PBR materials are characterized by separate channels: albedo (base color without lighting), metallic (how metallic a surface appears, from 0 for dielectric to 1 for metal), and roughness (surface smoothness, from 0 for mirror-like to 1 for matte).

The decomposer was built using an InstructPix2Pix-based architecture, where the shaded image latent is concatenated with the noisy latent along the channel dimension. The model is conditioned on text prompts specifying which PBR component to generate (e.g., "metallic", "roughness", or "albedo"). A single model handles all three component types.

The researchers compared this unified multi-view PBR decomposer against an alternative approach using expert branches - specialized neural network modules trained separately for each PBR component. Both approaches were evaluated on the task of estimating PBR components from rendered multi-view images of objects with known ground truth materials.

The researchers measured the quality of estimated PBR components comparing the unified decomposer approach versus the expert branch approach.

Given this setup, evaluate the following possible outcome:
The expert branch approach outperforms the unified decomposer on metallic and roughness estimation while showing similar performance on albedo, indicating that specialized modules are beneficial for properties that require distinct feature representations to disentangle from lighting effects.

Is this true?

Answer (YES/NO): NO